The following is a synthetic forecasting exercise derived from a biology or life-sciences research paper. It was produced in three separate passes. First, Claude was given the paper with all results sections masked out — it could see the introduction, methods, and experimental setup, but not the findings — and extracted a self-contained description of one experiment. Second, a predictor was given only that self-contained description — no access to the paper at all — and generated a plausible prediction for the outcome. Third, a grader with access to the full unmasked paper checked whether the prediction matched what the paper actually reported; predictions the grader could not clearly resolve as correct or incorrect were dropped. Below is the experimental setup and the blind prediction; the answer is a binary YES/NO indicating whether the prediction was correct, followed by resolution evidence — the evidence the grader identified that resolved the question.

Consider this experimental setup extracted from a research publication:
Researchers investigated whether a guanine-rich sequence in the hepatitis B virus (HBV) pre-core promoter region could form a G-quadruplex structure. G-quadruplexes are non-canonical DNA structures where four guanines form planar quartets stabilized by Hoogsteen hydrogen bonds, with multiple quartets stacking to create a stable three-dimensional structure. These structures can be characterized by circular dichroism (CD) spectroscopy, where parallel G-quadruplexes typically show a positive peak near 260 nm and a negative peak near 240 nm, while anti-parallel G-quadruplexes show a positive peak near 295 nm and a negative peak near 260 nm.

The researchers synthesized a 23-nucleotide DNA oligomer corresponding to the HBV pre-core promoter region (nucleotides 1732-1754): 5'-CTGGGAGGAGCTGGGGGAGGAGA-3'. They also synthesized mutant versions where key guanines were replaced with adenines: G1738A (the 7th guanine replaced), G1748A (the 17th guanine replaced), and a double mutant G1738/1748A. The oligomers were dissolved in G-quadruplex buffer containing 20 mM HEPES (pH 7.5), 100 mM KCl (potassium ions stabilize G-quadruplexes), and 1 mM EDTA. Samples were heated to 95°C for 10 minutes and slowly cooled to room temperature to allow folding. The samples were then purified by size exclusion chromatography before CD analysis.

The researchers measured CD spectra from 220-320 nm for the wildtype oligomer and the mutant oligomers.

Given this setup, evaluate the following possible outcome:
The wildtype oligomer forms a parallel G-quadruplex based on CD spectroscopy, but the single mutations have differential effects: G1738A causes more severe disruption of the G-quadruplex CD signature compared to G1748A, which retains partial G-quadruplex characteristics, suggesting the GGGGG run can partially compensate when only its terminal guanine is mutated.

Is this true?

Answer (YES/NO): NO